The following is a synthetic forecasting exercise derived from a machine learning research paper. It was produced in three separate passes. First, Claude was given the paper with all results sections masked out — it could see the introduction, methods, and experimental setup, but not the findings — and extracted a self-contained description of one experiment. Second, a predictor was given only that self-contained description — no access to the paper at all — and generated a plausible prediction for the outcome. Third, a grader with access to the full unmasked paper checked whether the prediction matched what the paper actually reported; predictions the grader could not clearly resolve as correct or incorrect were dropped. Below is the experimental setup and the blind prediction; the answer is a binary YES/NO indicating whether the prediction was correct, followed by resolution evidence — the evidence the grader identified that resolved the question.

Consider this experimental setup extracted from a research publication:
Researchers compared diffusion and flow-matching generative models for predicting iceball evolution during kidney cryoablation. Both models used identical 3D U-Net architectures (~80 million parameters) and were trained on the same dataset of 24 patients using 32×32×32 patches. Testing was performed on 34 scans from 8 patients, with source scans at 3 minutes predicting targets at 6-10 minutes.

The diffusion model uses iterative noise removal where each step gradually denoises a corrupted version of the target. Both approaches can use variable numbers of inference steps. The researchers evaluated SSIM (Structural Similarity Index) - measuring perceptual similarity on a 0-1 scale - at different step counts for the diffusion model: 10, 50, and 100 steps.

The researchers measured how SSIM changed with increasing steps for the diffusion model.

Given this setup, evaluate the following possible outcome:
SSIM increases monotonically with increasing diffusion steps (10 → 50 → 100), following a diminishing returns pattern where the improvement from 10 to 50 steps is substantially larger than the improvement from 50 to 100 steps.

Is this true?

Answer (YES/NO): YES